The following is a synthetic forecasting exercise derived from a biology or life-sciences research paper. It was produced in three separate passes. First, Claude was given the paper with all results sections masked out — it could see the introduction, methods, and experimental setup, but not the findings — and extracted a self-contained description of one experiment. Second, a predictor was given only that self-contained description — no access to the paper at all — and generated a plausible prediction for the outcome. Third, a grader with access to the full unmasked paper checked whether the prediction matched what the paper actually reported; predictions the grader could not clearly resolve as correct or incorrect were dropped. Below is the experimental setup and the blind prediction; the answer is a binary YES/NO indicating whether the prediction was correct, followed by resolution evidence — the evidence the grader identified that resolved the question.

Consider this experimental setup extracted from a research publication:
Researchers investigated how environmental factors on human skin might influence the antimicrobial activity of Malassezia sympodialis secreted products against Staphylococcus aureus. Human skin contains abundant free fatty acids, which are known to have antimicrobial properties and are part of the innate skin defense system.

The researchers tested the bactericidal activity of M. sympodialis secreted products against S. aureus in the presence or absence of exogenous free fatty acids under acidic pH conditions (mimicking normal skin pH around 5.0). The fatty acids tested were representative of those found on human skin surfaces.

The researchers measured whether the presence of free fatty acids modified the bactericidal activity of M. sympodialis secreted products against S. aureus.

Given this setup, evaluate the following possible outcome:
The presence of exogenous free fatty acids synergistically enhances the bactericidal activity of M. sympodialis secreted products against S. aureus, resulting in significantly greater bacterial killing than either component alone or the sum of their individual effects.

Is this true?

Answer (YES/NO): YES